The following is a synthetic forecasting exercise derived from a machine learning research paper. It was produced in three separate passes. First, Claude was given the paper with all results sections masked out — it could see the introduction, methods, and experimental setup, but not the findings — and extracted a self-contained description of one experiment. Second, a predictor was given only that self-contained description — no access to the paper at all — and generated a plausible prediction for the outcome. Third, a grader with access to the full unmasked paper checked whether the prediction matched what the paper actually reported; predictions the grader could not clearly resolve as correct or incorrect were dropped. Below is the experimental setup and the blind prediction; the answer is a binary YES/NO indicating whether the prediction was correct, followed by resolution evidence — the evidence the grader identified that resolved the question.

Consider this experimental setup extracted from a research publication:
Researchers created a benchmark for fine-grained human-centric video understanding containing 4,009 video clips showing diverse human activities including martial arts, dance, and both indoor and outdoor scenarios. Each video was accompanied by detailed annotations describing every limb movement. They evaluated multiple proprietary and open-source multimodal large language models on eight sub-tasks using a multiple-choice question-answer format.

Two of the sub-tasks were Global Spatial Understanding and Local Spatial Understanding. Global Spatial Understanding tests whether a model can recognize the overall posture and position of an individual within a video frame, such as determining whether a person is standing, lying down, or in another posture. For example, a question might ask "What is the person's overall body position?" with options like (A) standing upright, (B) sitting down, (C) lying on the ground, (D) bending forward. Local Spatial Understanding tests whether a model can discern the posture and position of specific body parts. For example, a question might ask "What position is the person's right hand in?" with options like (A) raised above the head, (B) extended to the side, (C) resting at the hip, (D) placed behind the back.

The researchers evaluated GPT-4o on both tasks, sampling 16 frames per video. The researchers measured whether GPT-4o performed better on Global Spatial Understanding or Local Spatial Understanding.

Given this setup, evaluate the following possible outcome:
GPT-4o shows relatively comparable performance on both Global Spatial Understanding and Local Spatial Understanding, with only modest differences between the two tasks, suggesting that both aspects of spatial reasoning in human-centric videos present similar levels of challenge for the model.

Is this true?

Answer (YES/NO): NO